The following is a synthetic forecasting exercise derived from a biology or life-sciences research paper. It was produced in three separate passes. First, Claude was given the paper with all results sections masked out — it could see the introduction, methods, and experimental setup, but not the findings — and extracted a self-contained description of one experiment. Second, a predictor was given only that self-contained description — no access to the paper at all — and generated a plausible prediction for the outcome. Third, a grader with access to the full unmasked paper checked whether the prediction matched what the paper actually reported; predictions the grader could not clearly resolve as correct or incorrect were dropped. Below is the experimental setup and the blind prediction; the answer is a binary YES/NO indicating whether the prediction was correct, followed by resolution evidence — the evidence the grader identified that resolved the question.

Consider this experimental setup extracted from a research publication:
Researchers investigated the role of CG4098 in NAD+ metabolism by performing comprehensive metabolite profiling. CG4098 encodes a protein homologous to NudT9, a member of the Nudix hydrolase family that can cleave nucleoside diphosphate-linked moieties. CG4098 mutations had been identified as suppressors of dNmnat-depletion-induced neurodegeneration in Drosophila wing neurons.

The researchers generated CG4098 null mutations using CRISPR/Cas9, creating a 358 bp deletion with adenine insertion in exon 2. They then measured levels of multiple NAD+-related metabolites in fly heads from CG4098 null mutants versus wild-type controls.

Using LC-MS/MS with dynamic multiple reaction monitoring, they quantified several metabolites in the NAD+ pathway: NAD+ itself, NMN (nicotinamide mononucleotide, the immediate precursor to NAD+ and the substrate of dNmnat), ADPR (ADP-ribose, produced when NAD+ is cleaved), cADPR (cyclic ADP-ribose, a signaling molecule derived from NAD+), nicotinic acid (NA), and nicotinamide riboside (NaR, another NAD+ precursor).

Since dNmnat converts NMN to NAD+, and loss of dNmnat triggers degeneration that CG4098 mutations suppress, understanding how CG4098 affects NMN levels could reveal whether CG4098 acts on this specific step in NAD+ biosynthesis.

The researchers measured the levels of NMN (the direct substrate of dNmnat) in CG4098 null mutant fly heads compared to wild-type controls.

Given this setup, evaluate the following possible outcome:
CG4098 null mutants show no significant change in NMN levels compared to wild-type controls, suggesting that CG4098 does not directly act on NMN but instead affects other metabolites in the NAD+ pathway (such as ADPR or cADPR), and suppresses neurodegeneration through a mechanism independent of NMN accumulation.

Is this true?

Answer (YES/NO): NO